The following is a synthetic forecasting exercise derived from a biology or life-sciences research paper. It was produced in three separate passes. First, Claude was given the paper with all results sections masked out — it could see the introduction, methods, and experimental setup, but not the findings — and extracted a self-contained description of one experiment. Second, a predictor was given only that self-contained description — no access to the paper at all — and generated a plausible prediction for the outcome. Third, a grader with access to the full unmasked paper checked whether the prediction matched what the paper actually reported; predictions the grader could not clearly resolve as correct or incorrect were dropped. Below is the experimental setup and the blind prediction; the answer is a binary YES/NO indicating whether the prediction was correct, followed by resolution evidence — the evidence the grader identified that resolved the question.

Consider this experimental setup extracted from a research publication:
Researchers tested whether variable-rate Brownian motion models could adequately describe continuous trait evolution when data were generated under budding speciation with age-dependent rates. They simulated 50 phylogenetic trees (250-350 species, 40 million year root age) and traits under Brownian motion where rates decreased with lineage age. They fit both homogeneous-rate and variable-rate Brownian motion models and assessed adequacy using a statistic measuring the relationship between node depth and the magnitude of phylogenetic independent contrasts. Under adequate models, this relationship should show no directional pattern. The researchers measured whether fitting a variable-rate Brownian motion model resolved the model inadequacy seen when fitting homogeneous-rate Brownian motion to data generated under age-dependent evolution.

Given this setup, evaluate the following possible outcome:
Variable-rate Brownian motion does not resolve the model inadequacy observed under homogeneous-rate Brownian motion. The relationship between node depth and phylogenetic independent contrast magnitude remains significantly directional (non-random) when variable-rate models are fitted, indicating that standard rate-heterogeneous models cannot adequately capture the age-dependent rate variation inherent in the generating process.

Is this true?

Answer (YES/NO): NO